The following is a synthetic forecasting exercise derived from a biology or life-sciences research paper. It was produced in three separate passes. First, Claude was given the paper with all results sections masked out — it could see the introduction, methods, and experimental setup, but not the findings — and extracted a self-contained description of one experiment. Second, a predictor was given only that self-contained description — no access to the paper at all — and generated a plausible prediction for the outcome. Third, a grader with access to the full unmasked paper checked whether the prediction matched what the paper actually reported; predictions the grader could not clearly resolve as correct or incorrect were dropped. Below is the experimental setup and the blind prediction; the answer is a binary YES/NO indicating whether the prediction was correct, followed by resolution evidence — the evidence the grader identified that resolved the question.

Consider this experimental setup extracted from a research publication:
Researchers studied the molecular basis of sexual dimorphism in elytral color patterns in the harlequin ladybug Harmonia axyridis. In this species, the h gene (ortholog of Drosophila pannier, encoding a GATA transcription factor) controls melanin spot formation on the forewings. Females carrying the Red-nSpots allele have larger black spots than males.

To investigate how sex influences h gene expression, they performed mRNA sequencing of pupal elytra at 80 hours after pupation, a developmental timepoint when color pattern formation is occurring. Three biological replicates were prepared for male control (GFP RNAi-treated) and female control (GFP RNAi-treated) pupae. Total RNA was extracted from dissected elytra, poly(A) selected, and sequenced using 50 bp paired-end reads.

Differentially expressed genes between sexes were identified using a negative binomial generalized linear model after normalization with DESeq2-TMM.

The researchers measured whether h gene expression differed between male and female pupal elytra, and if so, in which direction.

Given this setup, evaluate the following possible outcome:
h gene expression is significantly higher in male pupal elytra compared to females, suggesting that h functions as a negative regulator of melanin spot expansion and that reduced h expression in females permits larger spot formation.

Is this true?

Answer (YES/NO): NO